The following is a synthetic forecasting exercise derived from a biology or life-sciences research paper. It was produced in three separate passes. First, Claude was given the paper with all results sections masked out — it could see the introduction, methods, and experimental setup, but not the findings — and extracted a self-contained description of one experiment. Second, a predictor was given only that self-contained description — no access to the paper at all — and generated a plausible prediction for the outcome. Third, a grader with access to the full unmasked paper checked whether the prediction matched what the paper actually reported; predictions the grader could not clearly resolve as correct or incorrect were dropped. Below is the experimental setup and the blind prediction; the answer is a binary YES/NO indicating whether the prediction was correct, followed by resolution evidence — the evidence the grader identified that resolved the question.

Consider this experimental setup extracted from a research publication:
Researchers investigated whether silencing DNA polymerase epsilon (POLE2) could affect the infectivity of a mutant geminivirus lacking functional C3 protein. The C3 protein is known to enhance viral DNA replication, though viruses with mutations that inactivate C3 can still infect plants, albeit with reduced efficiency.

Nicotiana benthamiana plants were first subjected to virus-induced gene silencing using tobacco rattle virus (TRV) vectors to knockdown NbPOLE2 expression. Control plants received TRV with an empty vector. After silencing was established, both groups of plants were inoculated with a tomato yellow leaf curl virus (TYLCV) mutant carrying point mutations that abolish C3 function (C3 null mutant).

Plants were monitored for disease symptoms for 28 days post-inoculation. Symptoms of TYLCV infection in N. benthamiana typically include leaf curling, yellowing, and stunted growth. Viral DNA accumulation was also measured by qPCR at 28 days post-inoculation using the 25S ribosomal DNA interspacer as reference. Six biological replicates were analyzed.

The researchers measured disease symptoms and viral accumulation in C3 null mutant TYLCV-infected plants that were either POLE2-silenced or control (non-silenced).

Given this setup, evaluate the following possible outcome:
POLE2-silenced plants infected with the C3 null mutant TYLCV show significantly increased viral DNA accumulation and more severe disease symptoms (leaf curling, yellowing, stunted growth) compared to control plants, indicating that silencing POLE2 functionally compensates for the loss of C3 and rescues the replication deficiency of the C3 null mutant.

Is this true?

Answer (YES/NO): YES